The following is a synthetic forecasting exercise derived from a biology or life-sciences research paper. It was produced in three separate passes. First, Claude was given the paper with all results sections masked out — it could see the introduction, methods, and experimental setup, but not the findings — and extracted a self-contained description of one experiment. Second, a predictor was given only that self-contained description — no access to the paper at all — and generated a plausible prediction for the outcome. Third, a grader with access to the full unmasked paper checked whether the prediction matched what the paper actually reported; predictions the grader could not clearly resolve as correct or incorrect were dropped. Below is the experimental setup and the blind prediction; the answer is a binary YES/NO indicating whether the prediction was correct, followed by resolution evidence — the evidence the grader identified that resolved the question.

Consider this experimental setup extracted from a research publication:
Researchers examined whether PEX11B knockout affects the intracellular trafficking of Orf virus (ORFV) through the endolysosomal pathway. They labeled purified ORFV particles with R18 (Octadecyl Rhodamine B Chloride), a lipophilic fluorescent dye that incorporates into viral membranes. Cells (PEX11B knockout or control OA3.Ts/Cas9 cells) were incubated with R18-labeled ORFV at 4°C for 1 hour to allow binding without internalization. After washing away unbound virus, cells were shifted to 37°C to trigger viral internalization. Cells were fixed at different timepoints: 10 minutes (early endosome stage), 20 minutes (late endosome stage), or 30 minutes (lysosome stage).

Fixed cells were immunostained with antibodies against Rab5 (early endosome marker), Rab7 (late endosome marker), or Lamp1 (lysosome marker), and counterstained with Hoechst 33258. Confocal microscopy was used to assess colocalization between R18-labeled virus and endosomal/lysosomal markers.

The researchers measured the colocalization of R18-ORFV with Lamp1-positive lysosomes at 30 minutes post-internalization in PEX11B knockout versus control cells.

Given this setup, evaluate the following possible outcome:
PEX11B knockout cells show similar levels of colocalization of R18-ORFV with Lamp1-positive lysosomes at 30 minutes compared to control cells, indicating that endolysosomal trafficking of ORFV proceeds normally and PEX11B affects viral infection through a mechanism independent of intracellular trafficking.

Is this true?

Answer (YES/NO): NO